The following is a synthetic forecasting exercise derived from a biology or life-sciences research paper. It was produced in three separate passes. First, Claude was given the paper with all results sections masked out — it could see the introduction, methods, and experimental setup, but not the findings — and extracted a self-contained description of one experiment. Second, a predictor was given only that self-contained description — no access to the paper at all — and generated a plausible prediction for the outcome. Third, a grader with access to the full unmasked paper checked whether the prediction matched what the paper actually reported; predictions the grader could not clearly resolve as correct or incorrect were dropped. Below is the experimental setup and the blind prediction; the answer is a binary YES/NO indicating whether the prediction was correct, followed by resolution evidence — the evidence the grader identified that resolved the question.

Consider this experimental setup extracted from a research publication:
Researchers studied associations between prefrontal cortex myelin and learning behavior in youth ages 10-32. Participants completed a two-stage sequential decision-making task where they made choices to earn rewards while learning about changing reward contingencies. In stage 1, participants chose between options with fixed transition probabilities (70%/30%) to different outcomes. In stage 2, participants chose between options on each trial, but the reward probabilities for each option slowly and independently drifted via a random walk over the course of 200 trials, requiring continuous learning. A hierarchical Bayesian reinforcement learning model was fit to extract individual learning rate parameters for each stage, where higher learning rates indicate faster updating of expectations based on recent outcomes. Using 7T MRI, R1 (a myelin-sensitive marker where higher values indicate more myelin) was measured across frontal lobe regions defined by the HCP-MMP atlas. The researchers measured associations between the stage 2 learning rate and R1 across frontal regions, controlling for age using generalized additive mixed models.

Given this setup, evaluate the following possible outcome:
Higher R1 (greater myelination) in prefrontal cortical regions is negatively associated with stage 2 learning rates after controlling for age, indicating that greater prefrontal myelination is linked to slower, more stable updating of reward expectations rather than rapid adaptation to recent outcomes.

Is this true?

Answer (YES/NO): NO